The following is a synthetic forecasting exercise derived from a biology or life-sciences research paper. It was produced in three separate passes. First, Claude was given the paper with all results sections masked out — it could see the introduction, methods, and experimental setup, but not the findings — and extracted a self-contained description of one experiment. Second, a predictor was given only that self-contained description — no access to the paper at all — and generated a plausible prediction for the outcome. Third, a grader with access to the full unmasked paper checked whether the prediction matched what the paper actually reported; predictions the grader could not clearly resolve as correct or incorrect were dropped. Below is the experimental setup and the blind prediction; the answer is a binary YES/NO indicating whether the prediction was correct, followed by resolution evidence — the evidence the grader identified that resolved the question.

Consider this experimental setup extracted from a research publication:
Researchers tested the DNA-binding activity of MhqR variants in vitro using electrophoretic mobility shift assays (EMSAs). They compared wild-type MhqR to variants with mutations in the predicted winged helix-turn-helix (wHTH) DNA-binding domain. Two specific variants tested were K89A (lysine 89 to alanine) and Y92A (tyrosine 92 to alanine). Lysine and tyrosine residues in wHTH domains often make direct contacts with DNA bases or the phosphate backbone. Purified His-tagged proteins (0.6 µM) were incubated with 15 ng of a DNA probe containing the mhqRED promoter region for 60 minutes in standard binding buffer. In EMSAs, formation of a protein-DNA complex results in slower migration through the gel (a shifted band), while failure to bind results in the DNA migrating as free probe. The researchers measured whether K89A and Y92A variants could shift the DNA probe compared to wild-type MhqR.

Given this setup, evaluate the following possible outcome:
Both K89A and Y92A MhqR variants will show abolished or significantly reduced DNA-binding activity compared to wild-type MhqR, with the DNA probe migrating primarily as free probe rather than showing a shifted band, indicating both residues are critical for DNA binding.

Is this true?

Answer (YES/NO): YES